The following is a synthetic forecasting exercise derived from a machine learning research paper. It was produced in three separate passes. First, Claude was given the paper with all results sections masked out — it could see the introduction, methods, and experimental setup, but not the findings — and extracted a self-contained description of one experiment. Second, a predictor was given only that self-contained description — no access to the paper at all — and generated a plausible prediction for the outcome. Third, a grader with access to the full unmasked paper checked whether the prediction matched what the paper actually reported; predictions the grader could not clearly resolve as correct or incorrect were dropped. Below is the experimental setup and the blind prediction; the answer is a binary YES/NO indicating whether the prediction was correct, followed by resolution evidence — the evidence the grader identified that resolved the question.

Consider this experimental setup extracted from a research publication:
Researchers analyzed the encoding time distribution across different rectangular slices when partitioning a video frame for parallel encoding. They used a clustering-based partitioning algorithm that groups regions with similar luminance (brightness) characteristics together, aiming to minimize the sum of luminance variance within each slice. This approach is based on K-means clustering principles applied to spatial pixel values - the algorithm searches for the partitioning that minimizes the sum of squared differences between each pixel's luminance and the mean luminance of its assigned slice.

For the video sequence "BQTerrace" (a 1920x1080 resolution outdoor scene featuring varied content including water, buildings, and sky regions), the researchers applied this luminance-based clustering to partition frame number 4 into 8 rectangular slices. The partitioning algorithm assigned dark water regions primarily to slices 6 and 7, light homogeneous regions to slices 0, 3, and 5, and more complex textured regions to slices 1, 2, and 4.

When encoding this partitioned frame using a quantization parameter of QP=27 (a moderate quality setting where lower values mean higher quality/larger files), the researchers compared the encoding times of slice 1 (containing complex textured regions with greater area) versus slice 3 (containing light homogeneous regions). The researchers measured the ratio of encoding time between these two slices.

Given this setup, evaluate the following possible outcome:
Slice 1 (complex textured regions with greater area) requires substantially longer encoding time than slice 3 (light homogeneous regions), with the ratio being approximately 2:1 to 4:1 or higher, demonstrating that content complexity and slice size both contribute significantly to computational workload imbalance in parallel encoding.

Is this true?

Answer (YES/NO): YES